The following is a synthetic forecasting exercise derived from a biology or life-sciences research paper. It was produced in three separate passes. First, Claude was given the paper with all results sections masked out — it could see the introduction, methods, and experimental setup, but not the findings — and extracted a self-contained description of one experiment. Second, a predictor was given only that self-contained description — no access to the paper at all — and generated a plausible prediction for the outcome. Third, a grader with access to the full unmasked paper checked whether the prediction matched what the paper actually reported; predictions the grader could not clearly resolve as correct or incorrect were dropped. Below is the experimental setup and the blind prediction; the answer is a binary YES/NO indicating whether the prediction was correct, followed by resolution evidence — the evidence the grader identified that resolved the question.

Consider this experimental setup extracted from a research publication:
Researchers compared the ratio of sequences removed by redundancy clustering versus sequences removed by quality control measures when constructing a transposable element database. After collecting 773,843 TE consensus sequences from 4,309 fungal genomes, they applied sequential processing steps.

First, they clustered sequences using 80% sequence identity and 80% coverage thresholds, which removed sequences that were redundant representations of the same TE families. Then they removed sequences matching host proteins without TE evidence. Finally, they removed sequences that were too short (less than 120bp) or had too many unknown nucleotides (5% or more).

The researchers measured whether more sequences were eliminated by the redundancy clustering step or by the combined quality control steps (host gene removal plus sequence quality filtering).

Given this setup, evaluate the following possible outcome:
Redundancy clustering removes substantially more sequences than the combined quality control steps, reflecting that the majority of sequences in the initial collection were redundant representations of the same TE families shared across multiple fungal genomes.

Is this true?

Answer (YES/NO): YES